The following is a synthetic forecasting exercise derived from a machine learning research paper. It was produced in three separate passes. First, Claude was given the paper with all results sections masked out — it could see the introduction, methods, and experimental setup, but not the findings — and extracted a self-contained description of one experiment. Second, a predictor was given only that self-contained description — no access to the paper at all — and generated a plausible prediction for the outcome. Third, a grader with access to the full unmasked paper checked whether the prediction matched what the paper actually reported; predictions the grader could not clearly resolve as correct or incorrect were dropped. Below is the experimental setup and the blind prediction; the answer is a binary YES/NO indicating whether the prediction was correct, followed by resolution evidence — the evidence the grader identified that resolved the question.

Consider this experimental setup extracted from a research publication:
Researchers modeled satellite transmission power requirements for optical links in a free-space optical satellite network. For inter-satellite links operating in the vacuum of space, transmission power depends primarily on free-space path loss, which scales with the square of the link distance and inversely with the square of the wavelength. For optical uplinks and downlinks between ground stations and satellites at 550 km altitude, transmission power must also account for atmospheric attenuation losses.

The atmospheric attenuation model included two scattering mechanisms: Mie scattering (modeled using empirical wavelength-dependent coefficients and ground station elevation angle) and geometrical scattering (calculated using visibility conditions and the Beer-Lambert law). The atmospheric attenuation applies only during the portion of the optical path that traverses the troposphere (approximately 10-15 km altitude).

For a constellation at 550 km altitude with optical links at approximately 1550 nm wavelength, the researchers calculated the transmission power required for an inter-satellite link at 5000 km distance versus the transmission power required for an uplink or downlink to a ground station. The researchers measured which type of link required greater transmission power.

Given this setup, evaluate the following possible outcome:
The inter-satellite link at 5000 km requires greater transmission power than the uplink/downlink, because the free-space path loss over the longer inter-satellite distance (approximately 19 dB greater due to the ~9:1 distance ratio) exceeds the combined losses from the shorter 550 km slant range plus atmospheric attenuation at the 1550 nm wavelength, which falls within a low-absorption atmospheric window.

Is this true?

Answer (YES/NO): YES